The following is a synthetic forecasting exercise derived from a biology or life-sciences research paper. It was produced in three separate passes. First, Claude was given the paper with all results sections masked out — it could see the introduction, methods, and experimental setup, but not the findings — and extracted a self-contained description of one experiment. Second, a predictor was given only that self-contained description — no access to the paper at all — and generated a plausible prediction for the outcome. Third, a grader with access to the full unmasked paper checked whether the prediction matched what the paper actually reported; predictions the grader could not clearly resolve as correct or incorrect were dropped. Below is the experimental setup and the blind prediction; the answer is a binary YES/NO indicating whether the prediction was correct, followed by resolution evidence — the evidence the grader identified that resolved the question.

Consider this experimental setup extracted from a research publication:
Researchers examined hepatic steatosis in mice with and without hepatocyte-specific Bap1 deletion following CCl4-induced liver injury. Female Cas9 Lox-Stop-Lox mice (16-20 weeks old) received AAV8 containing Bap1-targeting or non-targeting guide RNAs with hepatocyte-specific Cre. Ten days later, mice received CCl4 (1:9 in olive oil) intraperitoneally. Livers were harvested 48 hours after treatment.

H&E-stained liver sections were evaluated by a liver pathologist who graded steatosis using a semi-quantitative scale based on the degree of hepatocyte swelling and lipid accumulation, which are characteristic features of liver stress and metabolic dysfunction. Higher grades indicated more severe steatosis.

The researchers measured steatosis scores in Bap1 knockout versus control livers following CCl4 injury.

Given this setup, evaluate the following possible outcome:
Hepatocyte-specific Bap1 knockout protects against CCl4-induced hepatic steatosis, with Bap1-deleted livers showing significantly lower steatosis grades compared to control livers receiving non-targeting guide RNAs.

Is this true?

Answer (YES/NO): YES